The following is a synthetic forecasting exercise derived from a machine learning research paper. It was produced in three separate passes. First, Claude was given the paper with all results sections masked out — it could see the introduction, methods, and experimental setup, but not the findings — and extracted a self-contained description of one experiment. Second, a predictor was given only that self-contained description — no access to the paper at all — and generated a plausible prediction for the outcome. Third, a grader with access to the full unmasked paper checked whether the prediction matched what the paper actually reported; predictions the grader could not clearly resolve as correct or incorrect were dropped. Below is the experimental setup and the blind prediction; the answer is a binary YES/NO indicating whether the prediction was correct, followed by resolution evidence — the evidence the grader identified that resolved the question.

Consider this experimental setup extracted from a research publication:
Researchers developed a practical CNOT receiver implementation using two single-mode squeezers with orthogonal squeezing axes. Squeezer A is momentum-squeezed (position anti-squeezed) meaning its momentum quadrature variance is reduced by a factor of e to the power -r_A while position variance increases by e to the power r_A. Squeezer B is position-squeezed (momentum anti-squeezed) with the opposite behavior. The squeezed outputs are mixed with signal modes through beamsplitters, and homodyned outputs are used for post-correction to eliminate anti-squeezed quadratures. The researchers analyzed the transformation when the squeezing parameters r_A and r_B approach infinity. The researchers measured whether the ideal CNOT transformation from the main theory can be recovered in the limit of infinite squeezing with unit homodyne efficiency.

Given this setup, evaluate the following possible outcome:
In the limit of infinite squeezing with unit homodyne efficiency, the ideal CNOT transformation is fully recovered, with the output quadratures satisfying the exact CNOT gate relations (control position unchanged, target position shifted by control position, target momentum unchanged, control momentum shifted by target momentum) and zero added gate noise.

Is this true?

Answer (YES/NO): YES